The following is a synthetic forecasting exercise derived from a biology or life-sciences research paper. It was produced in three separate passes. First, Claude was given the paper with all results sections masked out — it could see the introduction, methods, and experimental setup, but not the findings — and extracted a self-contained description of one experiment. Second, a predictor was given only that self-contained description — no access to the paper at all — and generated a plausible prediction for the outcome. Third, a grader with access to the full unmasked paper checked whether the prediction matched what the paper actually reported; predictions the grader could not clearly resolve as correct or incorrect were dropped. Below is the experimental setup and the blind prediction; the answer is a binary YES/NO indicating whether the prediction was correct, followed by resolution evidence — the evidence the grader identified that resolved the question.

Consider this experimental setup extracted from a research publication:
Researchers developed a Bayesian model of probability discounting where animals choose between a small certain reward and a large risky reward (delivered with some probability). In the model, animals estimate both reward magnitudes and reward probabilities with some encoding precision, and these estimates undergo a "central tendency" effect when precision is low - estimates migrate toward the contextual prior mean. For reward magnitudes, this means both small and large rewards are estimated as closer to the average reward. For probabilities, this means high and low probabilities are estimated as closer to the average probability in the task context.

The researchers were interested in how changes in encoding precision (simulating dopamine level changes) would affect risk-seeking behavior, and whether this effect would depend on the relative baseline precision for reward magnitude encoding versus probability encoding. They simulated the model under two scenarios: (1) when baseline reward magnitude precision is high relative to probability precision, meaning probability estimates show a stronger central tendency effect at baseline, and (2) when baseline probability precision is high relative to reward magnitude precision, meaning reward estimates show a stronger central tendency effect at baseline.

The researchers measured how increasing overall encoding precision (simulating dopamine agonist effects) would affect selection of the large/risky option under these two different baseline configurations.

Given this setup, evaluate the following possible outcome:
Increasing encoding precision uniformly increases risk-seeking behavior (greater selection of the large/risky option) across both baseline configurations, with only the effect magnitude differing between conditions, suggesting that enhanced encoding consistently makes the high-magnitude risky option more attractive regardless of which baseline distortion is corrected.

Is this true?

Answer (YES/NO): NO